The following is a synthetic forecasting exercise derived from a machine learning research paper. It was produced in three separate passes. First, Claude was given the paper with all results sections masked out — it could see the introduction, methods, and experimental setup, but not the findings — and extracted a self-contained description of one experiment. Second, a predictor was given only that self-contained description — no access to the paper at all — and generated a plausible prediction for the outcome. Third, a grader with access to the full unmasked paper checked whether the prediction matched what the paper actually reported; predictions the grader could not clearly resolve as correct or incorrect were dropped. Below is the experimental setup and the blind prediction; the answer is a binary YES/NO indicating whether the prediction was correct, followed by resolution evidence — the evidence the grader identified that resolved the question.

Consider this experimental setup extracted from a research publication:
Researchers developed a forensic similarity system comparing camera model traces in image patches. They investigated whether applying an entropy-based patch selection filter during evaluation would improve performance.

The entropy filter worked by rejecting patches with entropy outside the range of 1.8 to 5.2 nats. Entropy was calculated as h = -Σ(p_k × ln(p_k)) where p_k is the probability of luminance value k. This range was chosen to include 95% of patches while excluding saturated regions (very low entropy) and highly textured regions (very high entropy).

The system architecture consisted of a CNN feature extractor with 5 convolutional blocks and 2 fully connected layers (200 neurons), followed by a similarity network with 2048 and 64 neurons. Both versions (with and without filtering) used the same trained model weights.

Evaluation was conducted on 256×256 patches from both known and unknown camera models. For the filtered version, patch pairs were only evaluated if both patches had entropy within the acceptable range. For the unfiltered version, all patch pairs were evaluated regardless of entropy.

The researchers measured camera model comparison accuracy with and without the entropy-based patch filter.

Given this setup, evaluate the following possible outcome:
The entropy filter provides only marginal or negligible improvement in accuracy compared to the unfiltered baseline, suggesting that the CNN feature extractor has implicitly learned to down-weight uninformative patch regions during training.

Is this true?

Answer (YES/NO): NO